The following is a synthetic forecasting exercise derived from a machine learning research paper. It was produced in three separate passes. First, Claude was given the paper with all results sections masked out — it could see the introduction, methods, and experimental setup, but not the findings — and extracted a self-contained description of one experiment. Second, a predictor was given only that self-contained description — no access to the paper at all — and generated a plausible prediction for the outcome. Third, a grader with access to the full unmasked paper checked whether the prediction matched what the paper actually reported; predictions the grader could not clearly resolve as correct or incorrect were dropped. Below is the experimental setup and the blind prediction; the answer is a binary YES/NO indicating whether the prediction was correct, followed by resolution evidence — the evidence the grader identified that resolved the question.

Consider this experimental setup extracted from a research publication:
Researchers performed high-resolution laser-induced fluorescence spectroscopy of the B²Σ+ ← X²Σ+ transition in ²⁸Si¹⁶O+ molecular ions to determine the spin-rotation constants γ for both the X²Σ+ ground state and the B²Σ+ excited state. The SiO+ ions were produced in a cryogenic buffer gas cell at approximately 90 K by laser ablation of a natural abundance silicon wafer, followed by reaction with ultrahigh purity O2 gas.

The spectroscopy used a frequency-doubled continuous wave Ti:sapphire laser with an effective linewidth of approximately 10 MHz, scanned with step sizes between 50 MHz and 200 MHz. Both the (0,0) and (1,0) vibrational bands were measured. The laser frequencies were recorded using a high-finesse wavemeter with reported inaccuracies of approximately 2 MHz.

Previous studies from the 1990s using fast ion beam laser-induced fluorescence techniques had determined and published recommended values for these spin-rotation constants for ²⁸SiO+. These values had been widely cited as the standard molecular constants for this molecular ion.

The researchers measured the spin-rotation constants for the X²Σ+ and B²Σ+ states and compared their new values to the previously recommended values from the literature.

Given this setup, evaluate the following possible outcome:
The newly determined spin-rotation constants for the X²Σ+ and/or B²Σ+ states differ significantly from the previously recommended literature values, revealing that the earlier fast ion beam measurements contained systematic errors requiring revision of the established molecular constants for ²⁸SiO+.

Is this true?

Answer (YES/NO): NO